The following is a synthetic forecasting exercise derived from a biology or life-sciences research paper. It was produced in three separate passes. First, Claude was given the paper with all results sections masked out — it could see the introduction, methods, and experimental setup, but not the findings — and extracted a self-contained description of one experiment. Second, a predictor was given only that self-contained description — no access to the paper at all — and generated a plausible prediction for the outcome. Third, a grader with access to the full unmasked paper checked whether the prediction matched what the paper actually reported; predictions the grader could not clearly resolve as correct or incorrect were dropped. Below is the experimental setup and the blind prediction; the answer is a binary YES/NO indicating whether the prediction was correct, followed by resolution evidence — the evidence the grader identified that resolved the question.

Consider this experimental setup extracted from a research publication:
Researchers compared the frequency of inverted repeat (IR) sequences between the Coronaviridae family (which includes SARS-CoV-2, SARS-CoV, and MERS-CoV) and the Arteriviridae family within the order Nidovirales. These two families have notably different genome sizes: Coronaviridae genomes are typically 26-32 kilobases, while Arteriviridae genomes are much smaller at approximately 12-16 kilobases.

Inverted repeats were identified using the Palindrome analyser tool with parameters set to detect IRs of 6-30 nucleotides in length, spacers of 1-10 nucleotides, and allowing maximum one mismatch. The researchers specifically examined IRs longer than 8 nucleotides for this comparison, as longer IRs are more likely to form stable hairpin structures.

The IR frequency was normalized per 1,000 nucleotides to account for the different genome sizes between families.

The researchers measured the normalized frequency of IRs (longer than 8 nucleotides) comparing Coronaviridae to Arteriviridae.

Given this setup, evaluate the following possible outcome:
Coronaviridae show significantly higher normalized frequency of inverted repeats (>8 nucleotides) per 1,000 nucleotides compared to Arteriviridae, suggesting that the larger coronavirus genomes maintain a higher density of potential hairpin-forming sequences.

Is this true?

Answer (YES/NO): YES